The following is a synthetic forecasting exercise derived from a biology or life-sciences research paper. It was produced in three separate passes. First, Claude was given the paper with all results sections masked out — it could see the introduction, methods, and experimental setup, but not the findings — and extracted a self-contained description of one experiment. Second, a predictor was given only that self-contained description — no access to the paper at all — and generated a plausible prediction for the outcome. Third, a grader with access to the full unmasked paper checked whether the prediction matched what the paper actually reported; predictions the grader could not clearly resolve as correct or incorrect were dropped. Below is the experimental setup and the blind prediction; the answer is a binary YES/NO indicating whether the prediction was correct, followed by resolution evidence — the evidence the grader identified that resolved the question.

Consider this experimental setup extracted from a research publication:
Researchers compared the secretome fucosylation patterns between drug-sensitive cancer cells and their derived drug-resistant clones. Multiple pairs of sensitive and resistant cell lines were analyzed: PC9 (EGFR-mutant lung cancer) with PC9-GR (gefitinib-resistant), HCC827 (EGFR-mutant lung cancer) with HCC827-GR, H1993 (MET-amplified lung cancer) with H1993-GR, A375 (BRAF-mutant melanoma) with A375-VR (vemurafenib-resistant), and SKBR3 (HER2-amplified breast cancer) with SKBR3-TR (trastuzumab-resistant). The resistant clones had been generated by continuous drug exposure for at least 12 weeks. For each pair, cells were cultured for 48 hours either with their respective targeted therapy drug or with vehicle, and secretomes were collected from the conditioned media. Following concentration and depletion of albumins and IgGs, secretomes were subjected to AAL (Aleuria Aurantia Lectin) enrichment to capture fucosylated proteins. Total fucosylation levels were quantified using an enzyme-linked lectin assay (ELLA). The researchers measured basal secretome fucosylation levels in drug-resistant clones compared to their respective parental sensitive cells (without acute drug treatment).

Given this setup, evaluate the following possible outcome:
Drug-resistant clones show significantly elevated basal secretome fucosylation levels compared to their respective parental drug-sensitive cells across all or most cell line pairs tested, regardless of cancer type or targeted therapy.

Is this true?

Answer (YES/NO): YES